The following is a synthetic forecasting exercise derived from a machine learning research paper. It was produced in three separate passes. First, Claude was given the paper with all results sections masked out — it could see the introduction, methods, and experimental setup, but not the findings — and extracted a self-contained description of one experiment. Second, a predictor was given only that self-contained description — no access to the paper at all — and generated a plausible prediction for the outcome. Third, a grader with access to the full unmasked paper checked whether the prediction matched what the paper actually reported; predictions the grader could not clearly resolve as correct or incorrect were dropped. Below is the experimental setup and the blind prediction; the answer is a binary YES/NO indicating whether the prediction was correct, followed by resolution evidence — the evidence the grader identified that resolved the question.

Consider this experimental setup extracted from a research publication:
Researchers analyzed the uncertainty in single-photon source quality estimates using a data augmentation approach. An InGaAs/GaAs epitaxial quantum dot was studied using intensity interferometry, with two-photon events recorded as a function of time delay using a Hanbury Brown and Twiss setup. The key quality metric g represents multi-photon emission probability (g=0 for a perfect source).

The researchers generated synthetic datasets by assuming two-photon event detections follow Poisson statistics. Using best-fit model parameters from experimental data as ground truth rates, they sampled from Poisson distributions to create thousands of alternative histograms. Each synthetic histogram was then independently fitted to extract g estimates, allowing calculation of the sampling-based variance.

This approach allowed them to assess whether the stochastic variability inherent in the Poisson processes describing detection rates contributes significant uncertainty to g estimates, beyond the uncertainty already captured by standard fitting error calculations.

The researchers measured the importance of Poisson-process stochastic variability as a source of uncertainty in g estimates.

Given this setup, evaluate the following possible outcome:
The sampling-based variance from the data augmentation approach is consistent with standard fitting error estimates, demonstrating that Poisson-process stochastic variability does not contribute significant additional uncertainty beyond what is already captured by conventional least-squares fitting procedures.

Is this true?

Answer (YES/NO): NO